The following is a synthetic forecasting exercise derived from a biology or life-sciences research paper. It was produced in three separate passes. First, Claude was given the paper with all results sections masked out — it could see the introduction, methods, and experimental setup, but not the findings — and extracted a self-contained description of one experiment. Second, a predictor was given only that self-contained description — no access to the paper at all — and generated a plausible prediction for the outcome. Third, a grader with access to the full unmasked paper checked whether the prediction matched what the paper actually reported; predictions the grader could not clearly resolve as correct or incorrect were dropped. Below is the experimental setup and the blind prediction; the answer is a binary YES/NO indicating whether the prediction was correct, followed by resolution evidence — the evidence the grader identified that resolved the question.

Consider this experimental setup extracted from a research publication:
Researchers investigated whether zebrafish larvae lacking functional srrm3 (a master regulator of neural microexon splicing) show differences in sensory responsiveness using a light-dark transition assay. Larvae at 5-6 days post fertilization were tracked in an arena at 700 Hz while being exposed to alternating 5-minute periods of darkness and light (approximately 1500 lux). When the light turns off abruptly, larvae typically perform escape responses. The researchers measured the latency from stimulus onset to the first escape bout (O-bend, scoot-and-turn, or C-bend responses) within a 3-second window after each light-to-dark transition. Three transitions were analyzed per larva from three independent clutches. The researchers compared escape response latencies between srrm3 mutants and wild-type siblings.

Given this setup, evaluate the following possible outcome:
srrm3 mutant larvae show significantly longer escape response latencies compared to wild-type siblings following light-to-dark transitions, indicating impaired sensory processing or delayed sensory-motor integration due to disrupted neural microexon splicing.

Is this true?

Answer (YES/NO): NO